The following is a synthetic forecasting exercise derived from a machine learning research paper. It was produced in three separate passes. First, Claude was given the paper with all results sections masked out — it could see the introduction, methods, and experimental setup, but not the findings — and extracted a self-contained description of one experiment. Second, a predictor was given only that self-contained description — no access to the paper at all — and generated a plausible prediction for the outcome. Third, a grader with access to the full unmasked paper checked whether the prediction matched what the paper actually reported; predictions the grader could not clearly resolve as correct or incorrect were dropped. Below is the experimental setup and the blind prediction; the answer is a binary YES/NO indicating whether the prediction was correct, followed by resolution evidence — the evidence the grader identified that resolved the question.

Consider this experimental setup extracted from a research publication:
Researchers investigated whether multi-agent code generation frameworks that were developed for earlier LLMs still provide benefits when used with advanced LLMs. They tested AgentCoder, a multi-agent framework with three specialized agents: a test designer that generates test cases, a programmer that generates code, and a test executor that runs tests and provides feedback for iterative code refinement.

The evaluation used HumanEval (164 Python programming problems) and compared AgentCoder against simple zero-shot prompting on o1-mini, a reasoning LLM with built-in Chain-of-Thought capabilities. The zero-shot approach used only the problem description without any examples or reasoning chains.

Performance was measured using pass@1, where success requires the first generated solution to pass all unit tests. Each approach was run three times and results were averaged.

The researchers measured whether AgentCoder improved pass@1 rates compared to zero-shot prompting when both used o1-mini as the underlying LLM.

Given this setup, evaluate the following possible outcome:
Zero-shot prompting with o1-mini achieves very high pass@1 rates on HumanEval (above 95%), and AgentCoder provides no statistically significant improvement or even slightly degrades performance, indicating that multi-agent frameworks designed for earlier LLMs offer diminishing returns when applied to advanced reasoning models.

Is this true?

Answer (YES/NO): NO